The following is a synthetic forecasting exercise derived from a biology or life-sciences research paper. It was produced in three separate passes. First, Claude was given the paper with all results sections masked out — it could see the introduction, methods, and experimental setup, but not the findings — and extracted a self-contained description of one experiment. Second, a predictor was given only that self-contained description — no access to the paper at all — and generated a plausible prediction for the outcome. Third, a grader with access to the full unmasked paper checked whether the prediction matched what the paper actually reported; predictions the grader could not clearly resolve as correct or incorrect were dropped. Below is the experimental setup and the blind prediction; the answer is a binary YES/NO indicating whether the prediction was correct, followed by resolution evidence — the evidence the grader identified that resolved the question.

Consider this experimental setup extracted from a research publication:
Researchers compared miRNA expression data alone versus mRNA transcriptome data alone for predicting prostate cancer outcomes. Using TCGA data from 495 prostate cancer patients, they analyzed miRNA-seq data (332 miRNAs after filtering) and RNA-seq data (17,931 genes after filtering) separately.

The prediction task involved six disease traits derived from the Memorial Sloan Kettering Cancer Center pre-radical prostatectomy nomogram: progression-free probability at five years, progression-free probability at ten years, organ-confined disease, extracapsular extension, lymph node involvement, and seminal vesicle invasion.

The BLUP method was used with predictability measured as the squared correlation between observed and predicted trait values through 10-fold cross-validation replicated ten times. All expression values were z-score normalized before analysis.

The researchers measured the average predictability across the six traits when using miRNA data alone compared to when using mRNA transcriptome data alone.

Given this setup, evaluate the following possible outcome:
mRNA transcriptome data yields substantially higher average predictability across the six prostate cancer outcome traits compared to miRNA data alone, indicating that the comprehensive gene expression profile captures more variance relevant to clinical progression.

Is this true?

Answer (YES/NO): YES